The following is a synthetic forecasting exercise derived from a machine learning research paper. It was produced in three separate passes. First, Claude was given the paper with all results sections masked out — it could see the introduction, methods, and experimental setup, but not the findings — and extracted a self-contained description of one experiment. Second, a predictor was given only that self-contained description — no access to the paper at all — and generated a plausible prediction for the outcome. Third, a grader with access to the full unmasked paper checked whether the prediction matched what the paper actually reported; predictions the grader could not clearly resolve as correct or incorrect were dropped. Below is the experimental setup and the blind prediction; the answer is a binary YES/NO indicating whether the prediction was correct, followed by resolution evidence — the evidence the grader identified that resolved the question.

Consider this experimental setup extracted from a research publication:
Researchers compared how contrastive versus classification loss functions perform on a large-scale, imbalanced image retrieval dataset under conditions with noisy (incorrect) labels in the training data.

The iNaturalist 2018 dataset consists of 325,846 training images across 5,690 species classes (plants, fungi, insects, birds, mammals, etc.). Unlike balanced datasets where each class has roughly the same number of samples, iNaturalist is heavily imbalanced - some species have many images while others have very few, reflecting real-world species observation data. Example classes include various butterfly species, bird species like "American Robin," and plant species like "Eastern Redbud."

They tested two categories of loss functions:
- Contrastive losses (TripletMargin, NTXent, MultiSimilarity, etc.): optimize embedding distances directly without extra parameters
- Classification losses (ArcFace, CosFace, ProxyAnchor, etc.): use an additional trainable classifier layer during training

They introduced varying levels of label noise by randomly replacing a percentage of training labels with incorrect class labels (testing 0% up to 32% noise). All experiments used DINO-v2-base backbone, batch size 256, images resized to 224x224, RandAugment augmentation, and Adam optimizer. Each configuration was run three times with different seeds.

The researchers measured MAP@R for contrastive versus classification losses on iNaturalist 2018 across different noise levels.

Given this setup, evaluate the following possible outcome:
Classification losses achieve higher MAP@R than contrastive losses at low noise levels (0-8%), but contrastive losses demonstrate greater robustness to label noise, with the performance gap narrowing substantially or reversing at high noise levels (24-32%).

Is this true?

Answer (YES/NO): NO